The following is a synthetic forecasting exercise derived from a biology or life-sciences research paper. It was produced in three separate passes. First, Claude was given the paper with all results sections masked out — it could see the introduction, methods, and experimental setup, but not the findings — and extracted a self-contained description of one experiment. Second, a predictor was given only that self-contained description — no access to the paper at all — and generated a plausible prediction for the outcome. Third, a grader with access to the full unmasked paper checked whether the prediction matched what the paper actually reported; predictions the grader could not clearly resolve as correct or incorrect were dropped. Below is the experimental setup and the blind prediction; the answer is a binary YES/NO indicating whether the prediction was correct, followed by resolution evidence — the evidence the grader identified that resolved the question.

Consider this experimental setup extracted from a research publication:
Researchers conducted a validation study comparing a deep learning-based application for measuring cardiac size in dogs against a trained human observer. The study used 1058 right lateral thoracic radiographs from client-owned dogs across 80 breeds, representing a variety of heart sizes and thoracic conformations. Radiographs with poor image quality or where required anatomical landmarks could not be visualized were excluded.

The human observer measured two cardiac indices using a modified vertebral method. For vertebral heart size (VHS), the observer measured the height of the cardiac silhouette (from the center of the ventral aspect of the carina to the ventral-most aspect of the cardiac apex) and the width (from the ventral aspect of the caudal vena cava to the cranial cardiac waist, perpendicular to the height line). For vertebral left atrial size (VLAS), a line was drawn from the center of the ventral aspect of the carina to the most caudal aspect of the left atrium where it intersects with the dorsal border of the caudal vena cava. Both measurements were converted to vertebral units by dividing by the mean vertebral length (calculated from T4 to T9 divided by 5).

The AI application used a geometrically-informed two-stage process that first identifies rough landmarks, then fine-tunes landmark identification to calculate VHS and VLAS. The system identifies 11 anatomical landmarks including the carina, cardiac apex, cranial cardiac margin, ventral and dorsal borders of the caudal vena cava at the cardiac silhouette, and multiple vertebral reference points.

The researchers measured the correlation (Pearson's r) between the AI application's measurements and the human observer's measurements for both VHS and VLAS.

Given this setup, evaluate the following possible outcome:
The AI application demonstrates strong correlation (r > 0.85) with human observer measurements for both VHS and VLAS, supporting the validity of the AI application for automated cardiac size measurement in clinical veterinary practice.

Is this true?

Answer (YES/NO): YES